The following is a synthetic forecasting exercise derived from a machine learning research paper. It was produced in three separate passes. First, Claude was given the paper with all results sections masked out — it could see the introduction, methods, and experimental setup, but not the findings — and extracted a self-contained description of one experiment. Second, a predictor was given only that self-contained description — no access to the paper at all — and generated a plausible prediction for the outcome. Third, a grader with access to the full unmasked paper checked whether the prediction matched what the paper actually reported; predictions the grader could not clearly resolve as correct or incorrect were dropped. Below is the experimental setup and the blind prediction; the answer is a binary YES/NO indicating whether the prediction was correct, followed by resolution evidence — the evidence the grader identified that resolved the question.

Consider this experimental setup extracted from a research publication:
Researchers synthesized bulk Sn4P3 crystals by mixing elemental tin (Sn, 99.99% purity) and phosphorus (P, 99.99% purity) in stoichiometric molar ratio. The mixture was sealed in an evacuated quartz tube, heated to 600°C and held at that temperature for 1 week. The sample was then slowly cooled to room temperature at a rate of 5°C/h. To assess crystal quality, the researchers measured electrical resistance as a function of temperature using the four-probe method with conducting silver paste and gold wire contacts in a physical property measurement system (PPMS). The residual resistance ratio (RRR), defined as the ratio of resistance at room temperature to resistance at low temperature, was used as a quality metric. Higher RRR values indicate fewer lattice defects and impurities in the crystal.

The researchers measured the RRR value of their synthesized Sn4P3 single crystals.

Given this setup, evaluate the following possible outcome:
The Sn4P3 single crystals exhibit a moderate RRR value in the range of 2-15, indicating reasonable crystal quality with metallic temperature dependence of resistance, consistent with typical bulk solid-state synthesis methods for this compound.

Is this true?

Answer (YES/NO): NO